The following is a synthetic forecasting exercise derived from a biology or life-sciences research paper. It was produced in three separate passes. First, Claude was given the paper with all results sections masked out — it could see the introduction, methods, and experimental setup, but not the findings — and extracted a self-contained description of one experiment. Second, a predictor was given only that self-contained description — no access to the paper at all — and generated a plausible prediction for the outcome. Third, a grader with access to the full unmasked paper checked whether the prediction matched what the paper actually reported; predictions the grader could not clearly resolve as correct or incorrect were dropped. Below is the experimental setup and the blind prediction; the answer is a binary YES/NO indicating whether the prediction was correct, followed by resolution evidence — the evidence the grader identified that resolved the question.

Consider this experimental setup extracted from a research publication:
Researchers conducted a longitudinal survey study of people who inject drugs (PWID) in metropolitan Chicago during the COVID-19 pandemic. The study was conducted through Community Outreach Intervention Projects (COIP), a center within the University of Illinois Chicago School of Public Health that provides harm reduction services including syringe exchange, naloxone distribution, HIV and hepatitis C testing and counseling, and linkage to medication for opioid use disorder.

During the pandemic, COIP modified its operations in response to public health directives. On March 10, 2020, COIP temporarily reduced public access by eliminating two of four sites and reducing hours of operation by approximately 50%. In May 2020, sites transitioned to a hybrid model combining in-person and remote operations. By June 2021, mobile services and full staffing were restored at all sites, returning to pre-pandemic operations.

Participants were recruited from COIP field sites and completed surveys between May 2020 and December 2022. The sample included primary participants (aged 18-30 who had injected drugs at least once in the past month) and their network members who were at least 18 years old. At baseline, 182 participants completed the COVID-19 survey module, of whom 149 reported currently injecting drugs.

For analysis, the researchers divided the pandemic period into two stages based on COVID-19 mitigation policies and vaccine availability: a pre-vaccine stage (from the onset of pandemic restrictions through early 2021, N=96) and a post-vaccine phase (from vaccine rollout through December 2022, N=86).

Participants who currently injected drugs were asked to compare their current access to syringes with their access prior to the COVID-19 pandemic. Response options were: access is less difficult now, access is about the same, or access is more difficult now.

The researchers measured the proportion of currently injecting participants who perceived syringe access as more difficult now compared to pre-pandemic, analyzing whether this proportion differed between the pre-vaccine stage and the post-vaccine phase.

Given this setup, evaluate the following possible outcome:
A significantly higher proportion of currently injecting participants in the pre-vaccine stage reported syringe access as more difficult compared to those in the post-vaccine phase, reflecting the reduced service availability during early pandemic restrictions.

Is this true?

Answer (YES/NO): YES